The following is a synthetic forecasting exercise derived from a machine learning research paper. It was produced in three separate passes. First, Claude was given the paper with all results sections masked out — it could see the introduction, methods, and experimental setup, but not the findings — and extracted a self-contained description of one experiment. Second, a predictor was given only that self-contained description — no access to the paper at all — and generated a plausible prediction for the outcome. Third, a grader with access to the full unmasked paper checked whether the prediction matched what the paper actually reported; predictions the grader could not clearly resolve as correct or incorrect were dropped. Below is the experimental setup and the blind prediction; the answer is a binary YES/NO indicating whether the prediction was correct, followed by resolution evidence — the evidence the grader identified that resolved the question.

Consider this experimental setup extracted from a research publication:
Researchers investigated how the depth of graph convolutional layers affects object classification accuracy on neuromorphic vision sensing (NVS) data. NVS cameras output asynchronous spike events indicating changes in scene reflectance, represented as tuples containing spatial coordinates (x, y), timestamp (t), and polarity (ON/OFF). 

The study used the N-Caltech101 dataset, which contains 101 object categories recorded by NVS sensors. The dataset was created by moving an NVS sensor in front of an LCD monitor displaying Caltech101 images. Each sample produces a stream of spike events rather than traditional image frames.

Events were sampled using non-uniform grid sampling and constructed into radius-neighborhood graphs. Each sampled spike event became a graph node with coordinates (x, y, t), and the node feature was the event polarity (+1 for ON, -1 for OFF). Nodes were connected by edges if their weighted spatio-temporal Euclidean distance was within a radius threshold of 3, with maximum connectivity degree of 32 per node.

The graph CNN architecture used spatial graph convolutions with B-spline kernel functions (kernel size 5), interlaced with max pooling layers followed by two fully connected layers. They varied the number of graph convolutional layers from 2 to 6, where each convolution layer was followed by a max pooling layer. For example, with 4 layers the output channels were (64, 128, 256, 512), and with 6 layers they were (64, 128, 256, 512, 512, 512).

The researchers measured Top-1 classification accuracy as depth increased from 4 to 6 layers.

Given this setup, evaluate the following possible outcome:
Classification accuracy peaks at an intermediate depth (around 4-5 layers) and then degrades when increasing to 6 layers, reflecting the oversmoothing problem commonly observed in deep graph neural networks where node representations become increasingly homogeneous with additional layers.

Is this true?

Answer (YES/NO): YES